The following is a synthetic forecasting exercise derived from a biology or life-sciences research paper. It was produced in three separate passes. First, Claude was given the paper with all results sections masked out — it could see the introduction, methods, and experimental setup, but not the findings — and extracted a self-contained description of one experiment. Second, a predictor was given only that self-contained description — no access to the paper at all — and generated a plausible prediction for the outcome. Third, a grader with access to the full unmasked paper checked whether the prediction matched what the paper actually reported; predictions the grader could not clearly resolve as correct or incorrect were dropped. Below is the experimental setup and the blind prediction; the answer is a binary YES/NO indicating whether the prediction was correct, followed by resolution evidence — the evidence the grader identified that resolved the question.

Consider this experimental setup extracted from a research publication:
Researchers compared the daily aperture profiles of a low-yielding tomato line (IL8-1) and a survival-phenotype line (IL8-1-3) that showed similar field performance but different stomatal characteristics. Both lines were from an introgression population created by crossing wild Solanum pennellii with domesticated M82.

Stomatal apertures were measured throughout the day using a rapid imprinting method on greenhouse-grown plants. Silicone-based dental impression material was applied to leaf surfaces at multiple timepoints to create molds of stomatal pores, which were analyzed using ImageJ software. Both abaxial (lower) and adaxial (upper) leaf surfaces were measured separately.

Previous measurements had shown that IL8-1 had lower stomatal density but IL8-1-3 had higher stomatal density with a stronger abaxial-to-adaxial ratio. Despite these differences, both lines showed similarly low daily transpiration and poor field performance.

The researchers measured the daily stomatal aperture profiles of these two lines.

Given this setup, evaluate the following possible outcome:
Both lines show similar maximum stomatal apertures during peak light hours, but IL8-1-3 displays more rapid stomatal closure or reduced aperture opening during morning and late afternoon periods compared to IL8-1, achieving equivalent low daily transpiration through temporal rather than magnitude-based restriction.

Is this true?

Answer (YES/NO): NO